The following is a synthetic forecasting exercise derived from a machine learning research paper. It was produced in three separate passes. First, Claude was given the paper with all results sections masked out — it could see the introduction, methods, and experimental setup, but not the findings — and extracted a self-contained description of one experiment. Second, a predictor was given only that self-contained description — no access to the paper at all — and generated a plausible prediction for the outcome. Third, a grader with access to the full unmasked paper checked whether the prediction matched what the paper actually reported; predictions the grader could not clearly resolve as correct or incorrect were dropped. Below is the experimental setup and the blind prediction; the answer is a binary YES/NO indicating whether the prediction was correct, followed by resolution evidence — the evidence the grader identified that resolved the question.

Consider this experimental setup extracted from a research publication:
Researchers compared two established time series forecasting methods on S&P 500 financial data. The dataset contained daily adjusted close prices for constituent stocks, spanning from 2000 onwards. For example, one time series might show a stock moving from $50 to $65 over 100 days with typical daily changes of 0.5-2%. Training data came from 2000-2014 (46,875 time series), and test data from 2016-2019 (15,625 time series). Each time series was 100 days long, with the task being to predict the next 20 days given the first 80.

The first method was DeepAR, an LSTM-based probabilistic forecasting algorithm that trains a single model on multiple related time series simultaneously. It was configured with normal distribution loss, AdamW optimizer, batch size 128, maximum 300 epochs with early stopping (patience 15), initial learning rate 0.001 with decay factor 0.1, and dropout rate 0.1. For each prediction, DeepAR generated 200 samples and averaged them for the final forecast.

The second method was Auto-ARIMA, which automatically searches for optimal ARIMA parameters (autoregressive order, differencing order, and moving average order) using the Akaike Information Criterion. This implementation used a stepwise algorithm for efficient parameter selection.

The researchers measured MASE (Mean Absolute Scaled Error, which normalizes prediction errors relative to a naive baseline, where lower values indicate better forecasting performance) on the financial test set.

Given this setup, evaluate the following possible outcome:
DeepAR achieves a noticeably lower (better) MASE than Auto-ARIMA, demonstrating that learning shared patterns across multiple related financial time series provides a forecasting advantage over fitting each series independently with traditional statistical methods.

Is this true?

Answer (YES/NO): NO